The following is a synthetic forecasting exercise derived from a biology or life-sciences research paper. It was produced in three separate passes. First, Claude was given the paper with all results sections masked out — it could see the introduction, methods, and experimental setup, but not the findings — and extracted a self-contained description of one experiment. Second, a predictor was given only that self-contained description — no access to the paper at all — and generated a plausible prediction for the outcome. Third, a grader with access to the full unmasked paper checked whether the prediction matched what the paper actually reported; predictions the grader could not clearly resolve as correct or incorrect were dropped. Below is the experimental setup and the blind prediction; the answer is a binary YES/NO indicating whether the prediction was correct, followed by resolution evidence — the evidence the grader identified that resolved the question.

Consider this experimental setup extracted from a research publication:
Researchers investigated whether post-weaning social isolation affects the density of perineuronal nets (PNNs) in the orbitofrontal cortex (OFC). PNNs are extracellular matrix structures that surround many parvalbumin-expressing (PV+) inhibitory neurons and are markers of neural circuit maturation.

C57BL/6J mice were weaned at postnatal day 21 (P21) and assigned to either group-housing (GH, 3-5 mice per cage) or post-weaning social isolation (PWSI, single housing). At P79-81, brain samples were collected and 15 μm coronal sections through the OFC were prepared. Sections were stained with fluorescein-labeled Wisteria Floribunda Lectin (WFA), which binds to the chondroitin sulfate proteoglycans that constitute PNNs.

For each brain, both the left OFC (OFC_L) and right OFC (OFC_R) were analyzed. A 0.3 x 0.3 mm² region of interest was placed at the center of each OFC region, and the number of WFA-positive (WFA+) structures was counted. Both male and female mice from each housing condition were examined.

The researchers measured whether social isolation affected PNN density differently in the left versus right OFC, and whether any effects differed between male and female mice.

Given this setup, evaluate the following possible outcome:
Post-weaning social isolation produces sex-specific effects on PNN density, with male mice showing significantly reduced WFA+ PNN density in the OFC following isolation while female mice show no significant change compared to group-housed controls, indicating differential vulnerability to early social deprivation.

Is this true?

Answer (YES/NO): NO